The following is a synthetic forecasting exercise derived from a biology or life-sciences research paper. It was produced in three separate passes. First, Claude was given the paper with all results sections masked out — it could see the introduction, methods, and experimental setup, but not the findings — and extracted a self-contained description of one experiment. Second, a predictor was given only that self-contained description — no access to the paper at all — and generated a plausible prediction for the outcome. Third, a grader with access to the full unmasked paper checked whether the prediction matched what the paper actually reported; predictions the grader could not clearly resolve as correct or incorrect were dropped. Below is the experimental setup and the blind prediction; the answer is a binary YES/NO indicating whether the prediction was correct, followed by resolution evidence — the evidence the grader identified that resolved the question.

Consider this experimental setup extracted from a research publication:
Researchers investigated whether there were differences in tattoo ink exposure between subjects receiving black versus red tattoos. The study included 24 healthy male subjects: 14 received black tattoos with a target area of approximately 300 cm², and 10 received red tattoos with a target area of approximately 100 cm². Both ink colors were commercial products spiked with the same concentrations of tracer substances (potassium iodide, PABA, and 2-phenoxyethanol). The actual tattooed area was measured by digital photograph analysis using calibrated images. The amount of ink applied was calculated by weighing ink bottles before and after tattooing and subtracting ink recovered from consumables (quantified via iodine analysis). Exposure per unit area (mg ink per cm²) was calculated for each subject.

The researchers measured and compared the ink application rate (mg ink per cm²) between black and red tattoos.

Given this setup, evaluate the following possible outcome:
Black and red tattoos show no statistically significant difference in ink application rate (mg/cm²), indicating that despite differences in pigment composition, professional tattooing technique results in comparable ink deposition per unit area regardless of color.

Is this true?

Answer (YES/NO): NO